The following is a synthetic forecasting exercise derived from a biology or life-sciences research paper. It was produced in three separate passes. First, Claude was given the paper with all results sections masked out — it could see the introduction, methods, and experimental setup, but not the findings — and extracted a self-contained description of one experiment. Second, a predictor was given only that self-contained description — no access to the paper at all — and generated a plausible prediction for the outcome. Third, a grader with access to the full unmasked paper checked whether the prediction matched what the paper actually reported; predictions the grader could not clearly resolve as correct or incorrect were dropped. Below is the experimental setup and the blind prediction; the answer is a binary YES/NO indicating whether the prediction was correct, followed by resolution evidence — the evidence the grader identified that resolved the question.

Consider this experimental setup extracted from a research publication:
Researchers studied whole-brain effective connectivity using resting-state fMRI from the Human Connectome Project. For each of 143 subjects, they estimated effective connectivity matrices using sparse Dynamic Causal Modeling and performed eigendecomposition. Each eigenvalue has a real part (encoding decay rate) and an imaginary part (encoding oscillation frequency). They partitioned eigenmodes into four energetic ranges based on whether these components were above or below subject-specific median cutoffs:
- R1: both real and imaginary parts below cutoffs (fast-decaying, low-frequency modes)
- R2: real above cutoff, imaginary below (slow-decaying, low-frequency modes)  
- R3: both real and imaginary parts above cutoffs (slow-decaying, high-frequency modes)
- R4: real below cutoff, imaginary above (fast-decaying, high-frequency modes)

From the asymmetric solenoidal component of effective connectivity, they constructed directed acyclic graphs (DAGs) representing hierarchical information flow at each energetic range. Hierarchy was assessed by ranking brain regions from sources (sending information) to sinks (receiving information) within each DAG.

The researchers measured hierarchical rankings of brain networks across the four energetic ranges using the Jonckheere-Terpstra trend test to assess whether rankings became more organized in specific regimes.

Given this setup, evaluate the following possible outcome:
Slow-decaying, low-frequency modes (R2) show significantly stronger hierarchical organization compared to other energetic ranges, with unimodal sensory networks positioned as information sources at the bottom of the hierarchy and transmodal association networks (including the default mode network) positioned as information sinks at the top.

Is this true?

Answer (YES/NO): NO